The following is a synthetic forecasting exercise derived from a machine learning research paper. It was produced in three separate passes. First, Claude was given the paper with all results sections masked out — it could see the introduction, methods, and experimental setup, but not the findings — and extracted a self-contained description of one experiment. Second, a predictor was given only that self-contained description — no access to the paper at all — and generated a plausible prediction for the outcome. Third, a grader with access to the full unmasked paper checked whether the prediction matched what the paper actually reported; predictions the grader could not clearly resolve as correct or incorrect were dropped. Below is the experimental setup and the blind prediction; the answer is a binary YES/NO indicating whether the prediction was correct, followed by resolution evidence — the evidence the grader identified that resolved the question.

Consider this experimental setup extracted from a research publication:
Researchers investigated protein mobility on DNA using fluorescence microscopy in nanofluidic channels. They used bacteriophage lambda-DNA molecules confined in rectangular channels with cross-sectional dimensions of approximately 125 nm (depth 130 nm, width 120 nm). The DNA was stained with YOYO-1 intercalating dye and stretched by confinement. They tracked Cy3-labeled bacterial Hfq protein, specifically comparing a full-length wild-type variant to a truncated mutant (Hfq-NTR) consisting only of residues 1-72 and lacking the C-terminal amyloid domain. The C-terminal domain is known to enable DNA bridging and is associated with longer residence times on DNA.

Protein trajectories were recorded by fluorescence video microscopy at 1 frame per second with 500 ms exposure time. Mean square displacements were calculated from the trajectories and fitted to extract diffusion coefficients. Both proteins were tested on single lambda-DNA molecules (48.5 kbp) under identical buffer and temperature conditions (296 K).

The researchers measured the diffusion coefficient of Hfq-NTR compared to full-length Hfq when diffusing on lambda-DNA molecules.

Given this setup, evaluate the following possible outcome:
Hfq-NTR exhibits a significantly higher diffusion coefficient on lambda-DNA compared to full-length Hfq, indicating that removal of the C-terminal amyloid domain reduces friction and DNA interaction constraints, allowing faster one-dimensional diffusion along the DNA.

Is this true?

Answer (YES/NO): NO